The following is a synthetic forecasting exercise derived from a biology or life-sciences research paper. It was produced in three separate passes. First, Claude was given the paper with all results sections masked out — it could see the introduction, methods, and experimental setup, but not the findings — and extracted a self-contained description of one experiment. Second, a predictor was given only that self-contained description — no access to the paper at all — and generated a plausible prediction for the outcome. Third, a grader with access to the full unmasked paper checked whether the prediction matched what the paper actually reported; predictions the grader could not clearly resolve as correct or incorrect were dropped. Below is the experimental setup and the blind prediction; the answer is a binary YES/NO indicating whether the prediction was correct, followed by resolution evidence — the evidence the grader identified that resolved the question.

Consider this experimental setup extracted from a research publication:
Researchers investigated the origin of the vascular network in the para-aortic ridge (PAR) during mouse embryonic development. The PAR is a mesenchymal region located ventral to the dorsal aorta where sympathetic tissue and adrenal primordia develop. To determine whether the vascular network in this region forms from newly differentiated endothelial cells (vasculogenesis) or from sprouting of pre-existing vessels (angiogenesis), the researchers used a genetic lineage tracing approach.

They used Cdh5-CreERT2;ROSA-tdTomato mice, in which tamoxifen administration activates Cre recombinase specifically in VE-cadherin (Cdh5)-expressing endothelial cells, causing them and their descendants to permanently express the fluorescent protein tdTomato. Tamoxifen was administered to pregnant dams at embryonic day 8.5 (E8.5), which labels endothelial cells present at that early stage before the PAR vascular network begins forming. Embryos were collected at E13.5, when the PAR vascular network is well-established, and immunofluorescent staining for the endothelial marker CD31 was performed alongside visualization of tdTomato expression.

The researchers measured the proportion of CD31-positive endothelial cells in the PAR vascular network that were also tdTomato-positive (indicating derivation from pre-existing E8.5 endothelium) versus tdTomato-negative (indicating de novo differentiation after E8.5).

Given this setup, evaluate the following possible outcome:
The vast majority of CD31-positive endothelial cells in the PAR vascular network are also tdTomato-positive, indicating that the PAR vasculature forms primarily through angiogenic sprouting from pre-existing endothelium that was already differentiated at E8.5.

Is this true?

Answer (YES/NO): YES